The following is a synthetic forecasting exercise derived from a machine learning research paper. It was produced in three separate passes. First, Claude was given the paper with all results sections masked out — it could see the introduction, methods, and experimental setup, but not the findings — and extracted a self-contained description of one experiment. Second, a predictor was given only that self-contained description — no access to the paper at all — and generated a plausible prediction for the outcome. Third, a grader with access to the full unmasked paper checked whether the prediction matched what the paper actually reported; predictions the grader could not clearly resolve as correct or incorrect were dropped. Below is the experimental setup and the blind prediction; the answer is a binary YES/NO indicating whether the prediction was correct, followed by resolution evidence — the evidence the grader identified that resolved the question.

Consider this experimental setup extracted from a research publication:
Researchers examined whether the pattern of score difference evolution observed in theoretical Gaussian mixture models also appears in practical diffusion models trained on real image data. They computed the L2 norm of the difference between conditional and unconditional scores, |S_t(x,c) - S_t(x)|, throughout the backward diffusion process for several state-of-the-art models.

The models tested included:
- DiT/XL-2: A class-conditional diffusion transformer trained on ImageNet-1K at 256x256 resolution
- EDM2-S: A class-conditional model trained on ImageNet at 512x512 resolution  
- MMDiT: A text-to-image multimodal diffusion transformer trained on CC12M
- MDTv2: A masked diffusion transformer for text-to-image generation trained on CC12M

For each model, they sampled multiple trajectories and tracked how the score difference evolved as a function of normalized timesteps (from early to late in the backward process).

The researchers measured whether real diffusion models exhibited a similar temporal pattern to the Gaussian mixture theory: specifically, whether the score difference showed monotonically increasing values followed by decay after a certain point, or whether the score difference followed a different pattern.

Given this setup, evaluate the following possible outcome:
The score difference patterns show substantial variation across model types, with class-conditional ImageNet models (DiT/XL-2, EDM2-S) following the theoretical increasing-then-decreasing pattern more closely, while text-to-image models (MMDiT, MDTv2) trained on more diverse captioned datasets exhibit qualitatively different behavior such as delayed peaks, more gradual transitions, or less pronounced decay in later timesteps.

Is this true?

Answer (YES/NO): NO